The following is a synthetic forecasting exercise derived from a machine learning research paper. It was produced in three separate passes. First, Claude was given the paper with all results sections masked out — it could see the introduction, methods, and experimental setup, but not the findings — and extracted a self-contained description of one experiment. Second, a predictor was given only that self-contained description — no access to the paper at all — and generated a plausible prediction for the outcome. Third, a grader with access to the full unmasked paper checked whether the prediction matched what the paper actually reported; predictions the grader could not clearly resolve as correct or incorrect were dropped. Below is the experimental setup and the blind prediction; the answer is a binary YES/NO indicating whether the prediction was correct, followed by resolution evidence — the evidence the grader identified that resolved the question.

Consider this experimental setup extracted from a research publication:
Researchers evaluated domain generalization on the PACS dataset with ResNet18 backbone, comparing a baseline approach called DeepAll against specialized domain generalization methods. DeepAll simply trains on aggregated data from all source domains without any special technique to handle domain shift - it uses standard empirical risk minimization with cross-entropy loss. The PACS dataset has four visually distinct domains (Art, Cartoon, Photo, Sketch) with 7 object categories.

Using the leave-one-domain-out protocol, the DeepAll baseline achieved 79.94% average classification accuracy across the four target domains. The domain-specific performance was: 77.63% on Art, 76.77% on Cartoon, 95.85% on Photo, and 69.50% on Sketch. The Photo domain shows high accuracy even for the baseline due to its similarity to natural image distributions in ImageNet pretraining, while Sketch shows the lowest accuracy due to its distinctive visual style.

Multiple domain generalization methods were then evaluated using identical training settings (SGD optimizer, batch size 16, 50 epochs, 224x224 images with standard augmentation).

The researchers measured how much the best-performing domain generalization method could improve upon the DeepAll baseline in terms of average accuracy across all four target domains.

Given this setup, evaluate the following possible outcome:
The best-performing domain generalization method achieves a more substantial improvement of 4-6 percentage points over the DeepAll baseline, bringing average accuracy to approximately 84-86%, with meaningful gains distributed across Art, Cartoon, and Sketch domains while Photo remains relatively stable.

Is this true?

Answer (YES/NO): NO